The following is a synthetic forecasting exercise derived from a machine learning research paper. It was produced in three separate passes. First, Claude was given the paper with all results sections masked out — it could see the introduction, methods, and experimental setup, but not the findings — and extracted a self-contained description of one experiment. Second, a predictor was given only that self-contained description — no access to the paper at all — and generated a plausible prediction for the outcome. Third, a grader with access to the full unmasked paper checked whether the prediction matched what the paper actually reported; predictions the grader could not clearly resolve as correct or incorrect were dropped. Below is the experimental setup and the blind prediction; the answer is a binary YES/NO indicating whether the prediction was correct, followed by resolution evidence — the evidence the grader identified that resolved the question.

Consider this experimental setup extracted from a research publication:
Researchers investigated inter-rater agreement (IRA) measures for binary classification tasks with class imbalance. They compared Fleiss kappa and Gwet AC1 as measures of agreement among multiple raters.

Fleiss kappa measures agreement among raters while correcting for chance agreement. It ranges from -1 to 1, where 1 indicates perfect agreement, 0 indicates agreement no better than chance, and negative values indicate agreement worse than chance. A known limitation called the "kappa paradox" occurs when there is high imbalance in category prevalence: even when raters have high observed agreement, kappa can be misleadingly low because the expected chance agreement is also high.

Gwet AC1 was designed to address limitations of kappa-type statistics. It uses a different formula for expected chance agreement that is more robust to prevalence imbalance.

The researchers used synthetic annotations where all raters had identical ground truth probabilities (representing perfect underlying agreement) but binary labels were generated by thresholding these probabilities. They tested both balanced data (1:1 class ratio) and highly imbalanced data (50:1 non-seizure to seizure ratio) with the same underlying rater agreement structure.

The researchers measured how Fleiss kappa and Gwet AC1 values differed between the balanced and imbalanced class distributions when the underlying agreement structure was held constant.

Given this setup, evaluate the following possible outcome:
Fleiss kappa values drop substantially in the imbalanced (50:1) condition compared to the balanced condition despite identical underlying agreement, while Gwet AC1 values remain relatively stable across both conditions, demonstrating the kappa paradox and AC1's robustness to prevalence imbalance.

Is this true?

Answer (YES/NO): NO